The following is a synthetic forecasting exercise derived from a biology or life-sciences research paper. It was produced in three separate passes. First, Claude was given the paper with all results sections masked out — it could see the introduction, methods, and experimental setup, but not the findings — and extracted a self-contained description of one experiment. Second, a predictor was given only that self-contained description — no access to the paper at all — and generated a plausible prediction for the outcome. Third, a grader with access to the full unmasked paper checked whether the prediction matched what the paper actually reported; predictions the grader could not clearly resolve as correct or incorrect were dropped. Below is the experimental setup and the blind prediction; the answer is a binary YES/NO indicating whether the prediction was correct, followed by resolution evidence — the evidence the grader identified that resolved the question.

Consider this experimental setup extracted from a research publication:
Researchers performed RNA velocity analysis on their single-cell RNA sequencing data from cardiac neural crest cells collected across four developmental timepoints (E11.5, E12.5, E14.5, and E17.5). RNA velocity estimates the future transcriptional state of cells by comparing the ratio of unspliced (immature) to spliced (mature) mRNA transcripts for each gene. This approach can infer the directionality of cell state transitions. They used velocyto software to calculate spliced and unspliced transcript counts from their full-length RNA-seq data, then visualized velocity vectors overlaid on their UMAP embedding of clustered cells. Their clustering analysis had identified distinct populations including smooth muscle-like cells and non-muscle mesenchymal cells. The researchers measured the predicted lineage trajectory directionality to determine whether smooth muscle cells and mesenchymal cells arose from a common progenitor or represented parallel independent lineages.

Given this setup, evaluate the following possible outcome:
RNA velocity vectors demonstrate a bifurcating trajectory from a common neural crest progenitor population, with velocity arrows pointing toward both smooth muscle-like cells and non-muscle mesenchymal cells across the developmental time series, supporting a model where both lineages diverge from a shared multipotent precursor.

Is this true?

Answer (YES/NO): YES